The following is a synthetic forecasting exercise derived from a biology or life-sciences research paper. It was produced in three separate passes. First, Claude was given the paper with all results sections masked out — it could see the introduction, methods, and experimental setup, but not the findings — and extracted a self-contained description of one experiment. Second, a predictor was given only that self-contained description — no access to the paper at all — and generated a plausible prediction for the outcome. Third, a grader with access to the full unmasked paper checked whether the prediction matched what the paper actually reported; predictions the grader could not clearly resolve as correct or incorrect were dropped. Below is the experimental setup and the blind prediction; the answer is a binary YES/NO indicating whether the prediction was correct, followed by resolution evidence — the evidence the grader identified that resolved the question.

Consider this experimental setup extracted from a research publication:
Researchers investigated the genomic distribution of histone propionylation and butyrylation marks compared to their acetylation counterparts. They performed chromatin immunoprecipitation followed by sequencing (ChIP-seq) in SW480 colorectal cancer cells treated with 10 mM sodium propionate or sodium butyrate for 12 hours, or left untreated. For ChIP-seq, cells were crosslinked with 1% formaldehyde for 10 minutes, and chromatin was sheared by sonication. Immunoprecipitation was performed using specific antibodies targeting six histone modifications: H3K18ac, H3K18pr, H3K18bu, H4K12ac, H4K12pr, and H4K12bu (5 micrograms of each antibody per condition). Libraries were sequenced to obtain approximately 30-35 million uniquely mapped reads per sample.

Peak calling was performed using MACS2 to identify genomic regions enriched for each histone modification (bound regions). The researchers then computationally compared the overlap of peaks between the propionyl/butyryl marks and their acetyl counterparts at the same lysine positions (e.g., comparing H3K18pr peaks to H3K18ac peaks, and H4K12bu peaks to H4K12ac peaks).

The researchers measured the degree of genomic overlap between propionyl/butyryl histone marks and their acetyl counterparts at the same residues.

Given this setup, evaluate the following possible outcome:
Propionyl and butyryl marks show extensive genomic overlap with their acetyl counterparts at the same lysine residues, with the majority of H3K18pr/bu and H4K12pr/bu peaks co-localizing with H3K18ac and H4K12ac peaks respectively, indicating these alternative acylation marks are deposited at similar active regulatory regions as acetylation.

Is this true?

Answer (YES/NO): NO